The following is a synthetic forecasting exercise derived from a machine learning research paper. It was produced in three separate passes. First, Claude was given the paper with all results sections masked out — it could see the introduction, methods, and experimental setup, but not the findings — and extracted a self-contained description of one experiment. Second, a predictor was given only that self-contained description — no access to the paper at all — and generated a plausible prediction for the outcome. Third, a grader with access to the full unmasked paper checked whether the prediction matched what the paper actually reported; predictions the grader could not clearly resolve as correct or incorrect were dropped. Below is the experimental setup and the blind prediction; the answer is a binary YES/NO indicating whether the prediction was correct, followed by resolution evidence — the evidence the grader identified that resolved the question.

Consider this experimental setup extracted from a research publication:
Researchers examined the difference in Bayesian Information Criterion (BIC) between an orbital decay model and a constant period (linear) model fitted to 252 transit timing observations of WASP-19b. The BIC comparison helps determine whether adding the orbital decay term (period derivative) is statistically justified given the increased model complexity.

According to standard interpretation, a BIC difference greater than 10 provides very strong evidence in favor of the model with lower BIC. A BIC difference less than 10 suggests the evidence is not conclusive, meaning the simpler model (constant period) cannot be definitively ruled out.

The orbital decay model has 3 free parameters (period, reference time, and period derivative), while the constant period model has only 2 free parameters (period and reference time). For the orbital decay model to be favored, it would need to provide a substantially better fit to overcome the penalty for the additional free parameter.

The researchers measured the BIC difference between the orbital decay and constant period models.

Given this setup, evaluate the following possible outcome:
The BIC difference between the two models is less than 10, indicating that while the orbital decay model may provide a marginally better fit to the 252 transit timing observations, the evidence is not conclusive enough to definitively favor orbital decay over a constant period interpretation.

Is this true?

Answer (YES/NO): YES